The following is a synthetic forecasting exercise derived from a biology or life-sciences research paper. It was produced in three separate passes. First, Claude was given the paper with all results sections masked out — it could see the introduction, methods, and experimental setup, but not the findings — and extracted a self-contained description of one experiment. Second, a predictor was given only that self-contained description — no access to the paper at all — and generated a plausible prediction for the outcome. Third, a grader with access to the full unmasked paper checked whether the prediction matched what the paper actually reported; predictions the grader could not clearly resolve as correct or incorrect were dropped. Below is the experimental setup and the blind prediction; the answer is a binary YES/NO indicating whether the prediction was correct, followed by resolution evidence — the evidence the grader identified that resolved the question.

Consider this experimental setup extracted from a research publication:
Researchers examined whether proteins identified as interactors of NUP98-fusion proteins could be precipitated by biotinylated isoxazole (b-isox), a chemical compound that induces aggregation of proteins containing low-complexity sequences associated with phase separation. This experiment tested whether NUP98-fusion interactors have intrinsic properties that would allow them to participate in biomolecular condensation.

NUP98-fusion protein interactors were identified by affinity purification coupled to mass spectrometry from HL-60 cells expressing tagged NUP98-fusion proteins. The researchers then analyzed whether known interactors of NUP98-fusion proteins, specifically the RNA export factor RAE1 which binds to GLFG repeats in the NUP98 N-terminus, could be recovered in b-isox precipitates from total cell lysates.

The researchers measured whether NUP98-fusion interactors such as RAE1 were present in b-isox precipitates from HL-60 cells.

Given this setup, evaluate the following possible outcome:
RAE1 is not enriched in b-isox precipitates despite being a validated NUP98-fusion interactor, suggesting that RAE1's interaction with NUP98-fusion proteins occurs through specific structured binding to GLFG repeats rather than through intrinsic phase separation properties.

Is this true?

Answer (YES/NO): NO